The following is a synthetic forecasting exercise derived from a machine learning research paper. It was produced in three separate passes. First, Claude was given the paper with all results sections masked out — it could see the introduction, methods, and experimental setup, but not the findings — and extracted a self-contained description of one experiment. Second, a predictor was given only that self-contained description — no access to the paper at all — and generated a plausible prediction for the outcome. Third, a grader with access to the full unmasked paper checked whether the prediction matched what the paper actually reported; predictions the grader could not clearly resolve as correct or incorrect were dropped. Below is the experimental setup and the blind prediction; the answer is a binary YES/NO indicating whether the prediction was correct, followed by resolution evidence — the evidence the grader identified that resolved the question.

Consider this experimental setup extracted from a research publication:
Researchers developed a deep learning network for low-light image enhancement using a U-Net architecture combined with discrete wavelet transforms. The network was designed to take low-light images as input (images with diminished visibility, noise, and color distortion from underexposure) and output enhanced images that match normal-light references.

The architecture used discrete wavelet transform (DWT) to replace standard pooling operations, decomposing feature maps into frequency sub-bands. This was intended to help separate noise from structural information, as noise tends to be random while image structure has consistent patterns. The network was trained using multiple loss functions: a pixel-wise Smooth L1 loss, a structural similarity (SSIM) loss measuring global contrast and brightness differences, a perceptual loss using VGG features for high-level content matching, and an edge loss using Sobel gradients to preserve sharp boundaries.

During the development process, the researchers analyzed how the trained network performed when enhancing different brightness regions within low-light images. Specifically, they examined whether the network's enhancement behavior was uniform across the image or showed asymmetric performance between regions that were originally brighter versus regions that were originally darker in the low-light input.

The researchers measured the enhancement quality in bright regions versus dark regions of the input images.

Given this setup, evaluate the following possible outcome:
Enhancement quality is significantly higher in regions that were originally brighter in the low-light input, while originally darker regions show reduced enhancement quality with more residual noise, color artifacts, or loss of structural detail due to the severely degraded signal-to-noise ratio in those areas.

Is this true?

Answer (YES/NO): NO